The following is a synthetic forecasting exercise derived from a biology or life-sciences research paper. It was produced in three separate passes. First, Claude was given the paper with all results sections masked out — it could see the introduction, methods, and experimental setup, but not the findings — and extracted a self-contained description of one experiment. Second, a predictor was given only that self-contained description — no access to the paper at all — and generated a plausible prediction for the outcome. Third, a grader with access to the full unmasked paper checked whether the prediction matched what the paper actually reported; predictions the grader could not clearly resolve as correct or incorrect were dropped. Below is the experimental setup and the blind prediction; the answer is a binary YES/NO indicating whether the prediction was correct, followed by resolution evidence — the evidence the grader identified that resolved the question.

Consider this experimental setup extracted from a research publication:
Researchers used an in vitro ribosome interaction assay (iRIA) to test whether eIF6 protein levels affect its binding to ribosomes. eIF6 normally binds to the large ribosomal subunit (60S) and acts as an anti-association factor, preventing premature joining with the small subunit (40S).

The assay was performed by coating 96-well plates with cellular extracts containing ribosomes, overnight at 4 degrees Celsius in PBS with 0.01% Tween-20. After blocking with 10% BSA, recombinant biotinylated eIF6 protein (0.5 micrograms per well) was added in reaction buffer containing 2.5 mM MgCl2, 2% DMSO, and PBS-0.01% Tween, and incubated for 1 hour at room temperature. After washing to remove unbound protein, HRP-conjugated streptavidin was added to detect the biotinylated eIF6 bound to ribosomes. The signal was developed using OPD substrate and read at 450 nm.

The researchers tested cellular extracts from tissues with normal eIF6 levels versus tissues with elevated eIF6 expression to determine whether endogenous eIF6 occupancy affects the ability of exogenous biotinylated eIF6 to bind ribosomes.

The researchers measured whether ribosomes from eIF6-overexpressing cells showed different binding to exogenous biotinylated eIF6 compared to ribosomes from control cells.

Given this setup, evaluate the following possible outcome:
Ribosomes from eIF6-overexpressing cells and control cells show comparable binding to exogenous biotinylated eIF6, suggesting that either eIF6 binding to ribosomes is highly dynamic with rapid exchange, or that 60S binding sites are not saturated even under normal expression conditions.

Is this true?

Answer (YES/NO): NO